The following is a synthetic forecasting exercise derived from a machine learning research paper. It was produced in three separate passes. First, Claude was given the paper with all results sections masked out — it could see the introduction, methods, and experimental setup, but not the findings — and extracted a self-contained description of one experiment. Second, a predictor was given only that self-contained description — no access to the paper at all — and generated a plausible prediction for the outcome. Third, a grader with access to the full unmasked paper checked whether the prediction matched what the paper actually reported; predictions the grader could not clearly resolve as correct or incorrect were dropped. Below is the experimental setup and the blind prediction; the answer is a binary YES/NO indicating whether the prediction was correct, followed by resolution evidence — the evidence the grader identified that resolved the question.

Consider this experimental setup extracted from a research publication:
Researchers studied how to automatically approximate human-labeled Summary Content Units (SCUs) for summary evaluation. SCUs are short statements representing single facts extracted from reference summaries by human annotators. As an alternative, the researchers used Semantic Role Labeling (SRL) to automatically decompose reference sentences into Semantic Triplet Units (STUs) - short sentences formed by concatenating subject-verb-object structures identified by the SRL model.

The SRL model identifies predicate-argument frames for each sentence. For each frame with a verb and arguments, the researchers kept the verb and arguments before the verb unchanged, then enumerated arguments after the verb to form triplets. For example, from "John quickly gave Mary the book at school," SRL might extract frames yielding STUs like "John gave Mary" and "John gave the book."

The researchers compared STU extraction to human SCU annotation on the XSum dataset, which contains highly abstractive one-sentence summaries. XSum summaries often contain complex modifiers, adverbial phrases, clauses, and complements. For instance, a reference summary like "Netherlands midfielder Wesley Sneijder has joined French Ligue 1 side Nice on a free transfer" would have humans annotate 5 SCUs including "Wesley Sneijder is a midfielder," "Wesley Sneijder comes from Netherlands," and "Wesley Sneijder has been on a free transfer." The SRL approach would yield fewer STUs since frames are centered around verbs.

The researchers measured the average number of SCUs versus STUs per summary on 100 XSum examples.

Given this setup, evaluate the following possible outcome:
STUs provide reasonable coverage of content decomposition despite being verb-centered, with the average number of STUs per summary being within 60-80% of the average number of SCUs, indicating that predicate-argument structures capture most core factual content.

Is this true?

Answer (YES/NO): NO